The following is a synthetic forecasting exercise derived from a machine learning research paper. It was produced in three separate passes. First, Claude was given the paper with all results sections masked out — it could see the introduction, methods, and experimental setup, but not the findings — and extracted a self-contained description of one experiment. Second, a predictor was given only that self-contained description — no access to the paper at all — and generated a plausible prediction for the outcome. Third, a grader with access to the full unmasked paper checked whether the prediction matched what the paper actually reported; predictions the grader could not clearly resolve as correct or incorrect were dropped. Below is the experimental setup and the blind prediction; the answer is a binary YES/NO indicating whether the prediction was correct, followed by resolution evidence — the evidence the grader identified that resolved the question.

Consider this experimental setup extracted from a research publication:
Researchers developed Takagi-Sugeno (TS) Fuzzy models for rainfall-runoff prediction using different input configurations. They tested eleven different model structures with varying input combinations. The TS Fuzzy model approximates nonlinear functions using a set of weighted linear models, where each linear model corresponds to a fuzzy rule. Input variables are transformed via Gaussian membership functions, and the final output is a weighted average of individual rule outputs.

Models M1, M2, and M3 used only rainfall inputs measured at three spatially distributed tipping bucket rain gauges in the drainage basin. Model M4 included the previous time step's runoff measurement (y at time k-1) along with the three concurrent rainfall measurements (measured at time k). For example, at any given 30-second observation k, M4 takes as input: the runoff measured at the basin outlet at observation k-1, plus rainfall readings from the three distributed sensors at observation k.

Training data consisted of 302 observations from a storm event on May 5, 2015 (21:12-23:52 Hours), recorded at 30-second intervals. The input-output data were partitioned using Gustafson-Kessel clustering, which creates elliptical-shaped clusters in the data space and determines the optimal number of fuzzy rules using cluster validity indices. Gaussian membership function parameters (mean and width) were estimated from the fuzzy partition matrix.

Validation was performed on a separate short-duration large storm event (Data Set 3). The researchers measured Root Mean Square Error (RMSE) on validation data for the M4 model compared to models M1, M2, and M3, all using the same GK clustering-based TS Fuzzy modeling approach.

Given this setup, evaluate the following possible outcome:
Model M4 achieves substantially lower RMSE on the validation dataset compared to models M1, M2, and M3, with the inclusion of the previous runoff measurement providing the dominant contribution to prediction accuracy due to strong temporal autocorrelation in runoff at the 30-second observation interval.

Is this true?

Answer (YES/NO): YES